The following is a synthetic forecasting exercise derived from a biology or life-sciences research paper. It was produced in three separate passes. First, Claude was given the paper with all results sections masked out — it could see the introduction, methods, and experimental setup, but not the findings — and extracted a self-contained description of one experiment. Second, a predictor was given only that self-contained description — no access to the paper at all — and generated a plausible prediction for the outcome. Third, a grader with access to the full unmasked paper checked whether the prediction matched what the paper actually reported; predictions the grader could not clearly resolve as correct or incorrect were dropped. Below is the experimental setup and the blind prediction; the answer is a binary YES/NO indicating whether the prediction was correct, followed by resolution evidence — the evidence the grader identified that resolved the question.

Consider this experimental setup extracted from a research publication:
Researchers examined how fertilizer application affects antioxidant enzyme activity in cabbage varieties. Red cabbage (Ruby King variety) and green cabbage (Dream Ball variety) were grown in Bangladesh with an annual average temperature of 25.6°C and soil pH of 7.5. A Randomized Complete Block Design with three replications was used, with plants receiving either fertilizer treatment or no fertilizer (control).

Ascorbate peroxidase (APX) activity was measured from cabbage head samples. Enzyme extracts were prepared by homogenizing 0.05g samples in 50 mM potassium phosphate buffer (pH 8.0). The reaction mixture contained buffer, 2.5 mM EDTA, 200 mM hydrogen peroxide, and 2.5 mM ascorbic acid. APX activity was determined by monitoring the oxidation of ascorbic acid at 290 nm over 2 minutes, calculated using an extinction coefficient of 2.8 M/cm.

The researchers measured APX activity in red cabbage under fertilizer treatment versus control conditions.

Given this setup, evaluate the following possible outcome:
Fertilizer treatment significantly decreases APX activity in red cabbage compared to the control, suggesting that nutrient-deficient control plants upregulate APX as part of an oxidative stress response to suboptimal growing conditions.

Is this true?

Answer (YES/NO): NO